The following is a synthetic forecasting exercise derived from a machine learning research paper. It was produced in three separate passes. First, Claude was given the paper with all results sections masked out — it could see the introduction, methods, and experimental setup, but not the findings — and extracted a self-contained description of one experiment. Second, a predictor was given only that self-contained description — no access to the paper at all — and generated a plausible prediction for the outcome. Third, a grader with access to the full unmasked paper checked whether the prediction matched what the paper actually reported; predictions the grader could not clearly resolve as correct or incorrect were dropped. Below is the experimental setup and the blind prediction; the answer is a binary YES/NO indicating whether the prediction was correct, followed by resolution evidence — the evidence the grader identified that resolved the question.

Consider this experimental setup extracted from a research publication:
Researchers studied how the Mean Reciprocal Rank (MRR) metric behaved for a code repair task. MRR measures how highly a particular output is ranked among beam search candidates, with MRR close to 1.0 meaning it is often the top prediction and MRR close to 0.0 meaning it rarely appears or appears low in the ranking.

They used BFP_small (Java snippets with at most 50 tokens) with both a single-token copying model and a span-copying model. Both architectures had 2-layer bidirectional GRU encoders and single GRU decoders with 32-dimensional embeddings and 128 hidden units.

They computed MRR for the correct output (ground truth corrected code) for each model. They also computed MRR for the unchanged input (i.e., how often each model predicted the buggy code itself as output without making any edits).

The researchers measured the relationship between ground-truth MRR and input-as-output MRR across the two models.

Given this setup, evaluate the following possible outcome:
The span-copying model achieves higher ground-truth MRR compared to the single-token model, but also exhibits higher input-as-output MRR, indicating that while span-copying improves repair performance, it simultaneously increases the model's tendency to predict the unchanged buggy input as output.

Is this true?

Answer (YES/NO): NO